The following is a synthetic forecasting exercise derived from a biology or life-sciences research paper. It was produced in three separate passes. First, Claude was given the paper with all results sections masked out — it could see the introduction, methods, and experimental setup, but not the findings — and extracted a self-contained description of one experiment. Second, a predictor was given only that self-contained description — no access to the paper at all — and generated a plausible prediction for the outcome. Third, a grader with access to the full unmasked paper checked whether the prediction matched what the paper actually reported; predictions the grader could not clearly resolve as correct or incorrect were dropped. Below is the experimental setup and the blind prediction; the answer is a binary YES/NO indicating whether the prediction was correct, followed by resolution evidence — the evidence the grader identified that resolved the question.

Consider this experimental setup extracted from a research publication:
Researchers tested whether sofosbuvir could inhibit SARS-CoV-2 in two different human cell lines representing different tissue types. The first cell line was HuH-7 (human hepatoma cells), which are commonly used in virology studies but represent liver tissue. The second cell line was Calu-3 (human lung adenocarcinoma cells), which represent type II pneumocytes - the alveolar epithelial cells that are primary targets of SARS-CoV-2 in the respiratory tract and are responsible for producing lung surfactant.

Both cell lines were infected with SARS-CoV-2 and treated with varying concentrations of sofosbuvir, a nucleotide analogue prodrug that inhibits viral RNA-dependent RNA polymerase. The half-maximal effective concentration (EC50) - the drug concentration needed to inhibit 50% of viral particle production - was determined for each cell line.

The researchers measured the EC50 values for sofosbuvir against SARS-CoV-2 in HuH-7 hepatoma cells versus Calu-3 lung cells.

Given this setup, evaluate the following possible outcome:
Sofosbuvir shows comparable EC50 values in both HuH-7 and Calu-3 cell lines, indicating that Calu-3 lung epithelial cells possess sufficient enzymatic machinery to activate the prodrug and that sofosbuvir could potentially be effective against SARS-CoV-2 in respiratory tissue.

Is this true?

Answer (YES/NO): YES